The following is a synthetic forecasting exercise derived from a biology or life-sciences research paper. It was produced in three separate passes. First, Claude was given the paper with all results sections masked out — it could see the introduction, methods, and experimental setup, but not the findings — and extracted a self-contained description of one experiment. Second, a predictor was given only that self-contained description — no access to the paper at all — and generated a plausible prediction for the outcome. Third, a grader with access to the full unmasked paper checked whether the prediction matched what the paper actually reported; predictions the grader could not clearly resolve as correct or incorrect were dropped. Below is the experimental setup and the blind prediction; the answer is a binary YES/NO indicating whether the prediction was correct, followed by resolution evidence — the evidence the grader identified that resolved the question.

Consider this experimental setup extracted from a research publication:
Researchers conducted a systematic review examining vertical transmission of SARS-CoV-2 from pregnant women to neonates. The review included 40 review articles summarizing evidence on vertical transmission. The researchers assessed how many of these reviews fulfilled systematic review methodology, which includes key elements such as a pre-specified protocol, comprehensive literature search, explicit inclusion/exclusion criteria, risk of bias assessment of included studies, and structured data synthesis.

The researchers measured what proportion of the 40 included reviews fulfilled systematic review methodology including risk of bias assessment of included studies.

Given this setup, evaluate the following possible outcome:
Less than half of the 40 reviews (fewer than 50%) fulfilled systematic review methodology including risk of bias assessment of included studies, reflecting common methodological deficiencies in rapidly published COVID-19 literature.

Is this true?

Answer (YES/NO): NO